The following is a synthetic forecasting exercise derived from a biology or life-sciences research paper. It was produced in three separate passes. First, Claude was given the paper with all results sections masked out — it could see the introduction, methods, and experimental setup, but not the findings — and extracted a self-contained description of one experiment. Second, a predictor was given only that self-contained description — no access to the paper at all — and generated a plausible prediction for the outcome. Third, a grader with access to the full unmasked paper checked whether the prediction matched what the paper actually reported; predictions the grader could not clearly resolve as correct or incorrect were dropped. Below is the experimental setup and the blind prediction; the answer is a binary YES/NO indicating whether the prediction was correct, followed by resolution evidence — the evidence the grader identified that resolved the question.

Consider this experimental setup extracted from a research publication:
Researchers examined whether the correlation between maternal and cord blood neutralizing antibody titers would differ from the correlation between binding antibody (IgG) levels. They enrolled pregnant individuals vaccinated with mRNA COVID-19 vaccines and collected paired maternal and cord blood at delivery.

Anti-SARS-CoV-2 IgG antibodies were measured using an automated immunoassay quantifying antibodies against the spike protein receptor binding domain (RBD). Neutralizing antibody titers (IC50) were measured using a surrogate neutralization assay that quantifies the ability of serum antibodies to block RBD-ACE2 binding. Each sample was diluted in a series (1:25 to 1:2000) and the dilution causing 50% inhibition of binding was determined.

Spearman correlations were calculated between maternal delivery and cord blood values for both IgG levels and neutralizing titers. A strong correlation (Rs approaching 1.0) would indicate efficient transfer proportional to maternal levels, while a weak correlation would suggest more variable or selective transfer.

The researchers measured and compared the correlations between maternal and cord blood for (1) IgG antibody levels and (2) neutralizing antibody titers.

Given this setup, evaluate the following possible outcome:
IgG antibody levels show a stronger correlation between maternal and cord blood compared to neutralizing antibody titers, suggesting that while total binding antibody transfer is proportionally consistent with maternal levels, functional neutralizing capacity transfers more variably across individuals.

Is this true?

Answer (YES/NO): YES